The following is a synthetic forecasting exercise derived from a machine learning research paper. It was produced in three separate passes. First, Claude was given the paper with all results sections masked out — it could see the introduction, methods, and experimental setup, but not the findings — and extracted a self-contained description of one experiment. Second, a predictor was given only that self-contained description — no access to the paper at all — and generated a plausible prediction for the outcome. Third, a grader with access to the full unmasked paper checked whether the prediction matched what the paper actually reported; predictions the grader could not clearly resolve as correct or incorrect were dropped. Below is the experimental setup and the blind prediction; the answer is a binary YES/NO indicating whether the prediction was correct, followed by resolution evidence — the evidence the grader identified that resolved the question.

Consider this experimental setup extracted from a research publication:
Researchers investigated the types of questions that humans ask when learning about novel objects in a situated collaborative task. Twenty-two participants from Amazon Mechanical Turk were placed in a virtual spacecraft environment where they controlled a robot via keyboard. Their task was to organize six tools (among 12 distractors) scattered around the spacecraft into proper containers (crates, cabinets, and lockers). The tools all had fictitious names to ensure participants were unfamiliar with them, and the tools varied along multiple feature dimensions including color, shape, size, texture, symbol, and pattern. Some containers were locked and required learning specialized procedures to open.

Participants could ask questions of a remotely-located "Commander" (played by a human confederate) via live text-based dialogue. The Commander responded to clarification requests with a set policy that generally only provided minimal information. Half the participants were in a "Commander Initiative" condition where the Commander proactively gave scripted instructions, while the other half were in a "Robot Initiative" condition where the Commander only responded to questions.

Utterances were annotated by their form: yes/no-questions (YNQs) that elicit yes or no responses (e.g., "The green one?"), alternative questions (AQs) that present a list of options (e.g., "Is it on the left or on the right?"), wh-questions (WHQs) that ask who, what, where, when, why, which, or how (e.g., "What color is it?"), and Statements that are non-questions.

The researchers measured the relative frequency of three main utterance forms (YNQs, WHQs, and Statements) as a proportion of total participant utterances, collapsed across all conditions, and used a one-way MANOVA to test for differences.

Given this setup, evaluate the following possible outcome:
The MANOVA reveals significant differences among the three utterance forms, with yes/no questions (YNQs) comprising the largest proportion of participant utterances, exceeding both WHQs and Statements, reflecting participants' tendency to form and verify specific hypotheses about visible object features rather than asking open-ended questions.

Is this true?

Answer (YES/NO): NO